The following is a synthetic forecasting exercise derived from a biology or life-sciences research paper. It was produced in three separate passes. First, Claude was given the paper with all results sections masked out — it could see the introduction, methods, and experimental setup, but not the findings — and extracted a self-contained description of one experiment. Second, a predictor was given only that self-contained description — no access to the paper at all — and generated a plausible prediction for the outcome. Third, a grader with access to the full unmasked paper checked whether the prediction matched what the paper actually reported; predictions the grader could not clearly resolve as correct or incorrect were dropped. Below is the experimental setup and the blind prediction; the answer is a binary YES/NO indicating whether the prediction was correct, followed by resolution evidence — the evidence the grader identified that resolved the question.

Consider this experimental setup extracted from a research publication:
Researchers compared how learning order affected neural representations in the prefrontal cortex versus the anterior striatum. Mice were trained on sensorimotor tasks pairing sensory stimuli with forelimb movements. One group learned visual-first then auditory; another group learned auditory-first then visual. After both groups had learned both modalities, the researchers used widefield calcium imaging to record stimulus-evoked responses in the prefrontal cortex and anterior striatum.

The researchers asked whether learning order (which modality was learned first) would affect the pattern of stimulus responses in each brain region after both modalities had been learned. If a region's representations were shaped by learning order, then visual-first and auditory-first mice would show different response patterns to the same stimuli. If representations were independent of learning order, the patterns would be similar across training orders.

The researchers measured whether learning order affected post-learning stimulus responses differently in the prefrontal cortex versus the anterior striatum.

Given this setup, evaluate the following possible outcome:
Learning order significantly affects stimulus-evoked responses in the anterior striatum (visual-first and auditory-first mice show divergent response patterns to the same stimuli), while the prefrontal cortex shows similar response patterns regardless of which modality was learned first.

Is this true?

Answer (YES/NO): YES